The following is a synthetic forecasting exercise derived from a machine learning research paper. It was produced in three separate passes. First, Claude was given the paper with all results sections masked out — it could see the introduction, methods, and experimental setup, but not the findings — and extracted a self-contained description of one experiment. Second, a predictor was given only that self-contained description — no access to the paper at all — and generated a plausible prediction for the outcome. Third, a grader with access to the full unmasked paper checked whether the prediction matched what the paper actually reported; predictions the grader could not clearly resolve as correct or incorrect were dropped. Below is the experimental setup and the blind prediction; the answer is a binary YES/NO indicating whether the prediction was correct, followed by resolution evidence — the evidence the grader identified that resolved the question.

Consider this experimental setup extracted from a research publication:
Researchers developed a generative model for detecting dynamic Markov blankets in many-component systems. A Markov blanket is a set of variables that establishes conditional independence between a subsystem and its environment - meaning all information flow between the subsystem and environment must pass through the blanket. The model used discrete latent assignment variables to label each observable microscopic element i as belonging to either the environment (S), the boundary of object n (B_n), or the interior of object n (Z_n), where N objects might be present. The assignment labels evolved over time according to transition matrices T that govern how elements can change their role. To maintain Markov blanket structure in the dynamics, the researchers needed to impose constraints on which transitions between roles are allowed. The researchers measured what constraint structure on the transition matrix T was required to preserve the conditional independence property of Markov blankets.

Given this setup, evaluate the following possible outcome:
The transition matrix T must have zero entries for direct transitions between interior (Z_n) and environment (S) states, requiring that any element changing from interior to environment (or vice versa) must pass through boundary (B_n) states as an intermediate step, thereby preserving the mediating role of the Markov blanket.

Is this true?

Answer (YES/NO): YES